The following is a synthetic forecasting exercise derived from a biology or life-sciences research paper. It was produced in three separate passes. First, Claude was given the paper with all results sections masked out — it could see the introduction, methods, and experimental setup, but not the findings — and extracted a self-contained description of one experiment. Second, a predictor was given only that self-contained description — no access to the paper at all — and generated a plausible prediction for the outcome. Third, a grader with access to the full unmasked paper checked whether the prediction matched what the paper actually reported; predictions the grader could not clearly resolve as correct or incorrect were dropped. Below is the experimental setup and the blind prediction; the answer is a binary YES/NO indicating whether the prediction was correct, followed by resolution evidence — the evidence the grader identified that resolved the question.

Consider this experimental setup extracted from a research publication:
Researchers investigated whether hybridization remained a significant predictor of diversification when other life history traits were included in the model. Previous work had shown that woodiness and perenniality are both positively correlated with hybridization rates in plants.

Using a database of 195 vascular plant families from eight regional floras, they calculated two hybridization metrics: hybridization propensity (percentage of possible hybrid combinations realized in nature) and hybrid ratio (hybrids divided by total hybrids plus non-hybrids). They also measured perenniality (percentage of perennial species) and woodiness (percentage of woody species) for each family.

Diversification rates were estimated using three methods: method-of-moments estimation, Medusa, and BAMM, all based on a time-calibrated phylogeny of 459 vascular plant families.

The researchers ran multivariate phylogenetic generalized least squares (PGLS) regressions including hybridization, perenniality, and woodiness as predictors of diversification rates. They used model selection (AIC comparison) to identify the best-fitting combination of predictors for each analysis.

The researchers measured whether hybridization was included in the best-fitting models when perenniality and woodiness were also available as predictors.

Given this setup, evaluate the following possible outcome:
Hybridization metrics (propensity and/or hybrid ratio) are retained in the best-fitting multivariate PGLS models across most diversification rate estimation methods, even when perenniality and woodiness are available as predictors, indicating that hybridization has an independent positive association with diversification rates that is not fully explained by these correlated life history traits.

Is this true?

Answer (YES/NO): YES